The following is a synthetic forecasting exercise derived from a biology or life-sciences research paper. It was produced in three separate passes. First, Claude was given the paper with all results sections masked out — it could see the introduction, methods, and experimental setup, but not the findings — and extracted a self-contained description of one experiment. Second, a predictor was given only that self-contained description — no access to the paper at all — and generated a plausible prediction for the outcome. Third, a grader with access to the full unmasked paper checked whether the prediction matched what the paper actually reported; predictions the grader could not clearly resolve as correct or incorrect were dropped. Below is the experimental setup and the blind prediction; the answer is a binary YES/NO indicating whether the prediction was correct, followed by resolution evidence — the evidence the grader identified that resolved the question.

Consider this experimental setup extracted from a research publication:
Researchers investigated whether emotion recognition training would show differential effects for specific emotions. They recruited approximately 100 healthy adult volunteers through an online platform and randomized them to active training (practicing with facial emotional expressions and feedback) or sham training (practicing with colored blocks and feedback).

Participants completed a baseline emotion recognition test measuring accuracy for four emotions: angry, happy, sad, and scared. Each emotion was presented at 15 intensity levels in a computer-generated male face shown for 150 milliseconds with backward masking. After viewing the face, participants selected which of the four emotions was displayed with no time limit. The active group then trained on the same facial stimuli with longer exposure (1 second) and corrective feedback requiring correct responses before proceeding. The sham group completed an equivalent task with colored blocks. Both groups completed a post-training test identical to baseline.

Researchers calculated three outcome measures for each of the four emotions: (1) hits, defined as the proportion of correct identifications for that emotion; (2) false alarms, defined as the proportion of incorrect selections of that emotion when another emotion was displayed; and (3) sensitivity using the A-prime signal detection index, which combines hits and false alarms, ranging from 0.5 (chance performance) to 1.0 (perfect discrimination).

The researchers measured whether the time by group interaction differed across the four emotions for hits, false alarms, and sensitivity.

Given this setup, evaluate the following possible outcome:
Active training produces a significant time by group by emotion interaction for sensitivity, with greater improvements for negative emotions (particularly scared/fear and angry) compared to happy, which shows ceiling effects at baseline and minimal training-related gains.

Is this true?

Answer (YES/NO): NO